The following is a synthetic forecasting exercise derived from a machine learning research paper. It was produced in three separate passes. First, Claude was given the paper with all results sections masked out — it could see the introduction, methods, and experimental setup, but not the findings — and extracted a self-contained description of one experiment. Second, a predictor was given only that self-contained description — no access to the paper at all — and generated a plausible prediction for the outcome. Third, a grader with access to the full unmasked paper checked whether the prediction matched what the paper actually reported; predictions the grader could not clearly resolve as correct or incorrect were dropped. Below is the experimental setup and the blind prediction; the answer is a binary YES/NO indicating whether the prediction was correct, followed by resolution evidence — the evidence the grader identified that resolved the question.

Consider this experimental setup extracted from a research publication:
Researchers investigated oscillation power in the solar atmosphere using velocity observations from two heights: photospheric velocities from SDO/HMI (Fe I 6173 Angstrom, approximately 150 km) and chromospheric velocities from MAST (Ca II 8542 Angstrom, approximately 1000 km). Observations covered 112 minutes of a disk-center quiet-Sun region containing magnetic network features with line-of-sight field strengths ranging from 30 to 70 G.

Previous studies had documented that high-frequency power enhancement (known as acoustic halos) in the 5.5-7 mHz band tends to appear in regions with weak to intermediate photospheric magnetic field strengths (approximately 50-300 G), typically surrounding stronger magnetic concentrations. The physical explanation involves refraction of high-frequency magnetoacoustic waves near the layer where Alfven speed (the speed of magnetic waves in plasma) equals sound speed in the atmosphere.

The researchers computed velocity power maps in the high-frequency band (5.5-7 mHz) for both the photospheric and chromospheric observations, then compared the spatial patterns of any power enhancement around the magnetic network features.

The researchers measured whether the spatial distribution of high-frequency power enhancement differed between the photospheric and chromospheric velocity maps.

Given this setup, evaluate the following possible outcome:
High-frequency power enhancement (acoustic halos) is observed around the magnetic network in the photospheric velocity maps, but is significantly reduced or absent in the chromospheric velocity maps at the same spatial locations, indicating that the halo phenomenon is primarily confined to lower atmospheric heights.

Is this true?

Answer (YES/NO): NO